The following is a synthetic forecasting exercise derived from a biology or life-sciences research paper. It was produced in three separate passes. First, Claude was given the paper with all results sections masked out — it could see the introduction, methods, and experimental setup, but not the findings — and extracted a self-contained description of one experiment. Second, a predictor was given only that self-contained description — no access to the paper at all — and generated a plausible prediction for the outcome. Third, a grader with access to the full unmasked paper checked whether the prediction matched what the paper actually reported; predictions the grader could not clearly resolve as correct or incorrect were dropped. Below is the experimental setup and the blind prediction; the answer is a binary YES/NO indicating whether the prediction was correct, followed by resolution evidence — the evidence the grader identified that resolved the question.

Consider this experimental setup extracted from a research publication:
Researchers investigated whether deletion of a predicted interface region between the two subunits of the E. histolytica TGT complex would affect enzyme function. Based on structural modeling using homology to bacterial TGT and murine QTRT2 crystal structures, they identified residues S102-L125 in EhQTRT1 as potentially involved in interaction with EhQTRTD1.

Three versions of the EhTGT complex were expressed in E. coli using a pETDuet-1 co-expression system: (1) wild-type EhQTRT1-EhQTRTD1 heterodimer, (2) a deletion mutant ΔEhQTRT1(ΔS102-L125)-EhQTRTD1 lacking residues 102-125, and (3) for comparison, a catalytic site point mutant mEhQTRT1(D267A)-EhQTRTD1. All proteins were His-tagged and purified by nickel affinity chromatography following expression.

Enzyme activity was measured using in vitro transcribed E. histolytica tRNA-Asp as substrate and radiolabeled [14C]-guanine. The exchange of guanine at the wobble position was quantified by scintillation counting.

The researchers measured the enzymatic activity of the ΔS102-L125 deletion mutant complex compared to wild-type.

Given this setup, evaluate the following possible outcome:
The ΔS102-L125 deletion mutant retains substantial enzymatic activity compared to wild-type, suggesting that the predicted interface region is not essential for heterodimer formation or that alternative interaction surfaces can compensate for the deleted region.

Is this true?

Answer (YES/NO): NO